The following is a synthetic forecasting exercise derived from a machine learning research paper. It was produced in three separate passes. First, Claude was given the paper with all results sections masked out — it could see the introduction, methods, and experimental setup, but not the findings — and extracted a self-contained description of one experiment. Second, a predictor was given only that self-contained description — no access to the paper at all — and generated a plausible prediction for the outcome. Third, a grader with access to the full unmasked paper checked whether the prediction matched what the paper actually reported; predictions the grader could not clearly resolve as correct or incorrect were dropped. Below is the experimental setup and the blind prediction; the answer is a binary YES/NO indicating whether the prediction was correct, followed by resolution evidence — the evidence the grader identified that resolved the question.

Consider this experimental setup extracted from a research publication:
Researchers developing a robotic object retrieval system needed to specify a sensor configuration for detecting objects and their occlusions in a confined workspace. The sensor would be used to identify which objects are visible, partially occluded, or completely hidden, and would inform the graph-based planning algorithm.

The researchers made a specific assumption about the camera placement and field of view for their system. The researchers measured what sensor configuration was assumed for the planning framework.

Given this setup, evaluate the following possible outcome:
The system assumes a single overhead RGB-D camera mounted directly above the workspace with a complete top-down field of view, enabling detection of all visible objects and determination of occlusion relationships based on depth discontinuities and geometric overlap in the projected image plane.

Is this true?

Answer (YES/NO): NO